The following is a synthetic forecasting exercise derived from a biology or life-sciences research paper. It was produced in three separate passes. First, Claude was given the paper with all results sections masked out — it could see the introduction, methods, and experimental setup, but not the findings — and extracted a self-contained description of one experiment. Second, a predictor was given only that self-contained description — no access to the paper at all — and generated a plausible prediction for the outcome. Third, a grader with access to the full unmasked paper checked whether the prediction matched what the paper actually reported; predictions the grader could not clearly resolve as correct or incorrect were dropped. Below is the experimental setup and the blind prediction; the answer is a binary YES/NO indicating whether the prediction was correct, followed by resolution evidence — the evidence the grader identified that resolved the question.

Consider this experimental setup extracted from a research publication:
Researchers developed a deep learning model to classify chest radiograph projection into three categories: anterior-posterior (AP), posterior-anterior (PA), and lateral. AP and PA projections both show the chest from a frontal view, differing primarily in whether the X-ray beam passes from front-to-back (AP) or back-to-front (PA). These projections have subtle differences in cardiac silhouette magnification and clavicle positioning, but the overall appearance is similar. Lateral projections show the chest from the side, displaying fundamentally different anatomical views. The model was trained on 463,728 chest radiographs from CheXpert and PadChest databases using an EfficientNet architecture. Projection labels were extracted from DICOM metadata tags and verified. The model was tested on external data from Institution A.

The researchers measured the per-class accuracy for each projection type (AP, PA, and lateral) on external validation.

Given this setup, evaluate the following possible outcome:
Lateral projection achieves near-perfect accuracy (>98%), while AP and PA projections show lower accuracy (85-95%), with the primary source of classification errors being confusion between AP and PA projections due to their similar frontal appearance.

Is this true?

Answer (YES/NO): NO